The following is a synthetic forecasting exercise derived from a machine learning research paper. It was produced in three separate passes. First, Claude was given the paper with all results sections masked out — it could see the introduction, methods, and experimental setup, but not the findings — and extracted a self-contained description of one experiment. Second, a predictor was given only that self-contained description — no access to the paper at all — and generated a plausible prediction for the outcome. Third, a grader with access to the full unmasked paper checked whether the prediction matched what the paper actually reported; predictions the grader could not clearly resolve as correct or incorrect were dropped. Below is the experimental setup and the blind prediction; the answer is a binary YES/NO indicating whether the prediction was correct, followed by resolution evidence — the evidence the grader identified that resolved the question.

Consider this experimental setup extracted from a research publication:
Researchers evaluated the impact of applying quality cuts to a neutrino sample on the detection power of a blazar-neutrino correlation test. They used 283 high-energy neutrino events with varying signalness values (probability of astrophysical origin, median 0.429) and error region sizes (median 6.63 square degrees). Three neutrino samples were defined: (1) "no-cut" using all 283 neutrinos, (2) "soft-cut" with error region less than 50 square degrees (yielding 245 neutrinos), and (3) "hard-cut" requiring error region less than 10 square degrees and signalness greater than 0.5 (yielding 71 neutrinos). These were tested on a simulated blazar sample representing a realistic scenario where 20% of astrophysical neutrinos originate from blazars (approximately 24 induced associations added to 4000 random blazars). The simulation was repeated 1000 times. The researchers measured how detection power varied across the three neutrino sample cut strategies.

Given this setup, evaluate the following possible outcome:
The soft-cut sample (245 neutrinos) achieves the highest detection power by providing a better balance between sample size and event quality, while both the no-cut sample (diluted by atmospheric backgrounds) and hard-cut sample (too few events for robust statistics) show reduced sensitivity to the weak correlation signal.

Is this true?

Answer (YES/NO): NO